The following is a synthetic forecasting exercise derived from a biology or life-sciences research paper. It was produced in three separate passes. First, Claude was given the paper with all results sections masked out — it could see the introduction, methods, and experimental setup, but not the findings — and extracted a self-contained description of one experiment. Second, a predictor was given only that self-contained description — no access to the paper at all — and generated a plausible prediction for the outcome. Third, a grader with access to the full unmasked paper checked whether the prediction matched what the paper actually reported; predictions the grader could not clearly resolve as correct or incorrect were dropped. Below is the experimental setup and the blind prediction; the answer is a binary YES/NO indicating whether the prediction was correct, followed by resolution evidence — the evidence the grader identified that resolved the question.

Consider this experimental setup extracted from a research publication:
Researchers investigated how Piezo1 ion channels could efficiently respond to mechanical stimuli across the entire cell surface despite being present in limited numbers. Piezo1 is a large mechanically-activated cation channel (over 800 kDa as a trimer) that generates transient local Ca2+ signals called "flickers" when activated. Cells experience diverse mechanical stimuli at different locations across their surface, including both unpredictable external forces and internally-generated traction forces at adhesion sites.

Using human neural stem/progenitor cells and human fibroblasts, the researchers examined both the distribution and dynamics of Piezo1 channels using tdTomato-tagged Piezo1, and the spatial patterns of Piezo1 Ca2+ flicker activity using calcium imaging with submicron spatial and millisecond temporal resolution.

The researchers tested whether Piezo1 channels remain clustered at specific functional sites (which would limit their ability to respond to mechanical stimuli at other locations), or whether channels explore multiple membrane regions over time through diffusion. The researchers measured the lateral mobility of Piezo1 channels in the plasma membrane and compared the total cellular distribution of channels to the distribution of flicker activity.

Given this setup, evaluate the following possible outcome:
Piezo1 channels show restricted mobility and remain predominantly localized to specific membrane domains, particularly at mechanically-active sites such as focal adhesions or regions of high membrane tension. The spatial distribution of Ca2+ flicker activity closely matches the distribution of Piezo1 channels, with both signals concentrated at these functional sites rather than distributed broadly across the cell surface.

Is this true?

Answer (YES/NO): NO